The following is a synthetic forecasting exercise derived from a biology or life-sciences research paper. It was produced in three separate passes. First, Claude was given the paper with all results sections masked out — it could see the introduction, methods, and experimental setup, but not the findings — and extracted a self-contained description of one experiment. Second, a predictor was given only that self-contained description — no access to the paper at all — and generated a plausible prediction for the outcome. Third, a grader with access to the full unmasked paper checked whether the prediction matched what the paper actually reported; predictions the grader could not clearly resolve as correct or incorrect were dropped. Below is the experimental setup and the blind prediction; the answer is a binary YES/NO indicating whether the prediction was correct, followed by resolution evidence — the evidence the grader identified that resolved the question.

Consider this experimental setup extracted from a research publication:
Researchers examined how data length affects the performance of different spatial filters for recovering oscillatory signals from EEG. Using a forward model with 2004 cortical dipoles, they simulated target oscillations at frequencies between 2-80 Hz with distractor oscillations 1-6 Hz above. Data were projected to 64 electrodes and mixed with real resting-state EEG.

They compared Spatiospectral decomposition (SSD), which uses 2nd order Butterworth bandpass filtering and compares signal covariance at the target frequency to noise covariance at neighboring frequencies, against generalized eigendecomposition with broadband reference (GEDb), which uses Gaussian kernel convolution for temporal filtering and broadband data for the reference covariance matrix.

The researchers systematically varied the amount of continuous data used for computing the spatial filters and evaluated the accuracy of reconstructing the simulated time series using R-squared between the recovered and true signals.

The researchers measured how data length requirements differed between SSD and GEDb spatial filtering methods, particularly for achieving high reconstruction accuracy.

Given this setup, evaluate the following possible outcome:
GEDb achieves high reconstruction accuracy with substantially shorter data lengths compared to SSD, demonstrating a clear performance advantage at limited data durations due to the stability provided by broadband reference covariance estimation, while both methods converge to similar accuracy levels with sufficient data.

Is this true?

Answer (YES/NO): NO